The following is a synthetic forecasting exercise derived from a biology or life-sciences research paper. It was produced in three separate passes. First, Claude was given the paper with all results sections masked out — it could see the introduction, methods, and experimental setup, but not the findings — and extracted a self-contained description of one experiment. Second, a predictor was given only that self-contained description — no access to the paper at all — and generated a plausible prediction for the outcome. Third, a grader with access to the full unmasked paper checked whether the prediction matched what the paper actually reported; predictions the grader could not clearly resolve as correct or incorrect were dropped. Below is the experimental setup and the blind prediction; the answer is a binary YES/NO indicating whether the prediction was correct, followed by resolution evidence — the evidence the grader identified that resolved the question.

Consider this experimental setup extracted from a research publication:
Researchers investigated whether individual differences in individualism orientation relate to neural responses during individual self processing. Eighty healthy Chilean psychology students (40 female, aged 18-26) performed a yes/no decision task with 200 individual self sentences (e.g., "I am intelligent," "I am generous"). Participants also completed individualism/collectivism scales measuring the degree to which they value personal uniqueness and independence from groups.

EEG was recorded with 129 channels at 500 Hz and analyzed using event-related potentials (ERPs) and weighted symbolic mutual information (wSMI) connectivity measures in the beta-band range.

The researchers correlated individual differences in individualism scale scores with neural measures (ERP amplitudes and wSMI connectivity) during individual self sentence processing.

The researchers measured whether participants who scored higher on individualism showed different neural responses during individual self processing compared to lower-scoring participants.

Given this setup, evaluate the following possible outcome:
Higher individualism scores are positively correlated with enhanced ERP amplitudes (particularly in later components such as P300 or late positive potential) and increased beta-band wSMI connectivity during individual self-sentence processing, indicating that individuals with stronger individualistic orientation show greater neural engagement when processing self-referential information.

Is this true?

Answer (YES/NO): NO